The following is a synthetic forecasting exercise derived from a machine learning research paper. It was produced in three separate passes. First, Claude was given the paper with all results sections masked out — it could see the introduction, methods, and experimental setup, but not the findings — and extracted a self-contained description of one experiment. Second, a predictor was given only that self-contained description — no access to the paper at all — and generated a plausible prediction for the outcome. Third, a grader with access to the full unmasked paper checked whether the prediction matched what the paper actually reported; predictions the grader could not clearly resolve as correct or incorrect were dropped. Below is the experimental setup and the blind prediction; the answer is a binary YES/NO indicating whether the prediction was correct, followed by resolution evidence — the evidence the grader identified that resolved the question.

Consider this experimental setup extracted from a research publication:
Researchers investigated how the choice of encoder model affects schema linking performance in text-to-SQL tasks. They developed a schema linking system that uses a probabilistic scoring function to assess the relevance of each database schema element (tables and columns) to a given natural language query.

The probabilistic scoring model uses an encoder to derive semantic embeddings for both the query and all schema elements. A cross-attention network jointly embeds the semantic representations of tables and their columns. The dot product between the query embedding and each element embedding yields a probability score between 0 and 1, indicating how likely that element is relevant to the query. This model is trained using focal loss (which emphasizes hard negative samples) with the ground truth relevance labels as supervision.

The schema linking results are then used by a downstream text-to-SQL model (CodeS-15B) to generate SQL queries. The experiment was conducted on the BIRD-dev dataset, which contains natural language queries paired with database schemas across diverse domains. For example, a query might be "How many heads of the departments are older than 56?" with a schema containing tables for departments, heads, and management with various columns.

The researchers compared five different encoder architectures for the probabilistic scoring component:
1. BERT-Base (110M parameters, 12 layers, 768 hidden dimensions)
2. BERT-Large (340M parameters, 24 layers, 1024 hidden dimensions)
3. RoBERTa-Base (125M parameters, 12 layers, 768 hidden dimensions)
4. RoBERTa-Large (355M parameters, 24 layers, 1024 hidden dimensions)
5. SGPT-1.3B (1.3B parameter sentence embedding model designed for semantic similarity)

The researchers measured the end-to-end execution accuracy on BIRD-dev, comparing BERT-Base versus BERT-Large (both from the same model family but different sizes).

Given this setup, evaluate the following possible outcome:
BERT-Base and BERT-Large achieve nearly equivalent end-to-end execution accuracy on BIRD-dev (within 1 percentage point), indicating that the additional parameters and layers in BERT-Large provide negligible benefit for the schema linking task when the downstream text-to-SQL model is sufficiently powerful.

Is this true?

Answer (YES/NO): YES